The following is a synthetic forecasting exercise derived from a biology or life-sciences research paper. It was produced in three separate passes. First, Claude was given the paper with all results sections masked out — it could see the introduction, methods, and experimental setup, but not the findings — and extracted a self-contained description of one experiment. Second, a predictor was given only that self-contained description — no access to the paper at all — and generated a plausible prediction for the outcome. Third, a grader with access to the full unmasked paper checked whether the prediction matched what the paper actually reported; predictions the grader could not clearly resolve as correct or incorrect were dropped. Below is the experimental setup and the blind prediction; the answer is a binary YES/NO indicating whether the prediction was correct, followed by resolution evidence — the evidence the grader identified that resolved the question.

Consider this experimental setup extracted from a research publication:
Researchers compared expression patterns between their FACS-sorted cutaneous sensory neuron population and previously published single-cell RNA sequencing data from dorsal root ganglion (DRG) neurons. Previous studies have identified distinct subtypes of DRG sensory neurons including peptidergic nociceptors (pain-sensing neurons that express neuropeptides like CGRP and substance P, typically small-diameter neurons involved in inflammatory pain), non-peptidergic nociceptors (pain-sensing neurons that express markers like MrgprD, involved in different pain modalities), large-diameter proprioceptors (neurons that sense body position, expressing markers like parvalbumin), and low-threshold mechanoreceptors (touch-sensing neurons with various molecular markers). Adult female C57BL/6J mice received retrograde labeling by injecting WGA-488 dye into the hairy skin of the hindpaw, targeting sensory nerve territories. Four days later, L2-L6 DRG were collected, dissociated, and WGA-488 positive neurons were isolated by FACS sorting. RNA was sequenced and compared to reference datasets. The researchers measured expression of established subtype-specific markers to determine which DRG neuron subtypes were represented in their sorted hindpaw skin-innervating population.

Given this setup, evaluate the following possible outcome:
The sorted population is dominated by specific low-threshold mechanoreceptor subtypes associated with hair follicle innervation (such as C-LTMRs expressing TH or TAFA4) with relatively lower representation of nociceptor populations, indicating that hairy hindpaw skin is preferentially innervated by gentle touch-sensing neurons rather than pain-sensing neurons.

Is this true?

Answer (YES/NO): NO